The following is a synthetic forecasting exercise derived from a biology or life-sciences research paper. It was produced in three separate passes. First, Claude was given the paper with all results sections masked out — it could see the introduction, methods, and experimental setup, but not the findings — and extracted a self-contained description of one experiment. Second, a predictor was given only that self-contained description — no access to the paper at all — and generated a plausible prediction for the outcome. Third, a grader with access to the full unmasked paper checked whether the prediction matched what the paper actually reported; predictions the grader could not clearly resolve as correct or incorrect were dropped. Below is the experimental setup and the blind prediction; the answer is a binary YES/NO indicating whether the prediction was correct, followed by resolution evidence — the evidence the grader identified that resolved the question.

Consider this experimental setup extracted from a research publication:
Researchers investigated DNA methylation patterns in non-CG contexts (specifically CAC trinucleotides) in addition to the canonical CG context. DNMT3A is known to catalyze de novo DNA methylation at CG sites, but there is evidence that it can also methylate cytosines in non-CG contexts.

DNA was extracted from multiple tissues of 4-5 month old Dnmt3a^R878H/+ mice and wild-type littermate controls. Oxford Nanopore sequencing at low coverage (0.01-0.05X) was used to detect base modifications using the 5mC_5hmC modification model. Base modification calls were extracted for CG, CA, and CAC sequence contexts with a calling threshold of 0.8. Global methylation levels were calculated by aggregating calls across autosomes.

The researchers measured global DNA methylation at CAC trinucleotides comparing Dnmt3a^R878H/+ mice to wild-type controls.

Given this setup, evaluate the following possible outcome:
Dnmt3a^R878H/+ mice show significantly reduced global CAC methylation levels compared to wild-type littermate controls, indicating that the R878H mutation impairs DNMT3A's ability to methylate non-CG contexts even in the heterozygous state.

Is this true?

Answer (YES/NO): YES